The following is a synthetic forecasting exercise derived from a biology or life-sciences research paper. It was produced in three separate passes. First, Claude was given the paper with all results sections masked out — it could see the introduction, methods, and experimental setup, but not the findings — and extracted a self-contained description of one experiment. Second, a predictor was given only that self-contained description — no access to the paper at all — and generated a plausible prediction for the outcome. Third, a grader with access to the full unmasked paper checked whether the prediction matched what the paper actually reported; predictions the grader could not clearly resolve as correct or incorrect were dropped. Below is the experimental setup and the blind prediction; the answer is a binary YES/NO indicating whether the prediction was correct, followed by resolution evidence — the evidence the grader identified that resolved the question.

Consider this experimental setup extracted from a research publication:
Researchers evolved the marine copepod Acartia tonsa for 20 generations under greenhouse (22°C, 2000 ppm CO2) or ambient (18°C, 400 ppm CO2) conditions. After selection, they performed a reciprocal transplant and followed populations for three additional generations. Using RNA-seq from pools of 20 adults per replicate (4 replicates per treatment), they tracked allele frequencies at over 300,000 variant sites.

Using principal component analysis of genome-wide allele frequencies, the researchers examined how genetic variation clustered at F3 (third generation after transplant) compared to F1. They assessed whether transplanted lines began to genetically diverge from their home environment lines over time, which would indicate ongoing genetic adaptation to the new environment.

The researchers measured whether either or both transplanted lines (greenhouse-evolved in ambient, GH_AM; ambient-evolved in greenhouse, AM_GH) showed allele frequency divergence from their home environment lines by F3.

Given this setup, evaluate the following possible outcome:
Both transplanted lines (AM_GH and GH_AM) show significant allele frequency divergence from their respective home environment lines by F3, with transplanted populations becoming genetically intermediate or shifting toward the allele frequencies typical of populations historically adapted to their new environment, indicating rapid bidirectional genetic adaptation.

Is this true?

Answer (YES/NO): NO